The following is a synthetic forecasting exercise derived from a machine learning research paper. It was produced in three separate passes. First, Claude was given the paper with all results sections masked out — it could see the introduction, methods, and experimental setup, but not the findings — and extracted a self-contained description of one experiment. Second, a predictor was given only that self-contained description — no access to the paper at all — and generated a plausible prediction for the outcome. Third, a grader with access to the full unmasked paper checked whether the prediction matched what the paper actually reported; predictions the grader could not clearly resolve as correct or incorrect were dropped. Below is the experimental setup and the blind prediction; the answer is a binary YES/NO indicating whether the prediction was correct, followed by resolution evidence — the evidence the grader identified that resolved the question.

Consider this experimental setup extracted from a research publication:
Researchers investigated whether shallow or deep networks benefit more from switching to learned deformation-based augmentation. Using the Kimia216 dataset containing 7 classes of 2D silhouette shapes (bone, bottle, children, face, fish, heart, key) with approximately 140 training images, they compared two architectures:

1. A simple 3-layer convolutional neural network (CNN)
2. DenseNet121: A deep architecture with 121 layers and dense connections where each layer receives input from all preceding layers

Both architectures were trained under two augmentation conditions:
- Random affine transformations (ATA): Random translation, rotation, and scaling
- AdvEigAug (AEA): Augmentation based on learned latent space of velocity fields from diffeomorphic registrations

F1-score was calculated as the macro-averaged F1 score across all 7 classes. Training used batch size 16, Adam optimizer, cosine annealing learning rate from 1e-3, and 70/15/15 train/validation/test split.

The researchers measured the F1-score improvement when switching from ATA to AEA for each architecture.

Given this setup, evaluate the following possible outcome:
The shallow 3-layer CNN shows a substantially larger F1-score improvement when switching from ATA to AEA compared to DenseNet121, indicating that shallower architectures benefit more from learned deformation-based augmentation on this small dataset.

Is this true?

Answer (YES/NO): YES